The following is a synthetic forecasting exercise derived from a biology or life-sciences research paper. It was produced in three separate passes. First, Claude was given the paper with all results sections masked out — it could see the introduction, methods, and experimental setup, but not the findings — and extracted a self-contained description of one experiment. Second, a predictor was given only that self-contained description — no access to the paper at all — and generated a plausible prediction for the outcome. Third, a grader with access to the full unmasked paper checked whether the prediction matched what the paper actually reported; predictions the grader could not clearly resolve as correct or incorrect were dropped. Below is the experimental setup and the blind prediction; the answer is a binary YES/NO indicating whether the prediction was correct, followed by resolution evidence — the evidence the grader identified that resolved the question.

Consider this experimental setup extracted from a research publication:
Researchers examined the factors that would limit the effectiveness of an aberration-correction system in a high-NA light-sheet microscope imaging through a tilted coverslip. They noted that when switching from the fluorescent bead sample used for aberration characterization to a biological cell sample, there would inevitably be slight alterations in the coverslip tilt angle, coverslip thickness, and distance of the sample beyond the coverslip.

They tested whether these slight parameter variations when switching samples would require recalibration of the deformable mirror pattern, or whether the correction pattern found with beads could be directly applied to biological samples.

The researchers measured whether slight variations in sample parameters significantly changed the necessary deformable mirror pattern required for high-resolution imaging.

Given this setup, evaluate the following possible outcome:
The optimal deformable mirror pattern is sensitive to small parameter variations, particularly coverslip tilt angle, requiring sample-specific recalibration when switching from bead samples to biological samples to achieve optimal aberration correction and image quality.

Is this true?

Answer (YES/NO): NO